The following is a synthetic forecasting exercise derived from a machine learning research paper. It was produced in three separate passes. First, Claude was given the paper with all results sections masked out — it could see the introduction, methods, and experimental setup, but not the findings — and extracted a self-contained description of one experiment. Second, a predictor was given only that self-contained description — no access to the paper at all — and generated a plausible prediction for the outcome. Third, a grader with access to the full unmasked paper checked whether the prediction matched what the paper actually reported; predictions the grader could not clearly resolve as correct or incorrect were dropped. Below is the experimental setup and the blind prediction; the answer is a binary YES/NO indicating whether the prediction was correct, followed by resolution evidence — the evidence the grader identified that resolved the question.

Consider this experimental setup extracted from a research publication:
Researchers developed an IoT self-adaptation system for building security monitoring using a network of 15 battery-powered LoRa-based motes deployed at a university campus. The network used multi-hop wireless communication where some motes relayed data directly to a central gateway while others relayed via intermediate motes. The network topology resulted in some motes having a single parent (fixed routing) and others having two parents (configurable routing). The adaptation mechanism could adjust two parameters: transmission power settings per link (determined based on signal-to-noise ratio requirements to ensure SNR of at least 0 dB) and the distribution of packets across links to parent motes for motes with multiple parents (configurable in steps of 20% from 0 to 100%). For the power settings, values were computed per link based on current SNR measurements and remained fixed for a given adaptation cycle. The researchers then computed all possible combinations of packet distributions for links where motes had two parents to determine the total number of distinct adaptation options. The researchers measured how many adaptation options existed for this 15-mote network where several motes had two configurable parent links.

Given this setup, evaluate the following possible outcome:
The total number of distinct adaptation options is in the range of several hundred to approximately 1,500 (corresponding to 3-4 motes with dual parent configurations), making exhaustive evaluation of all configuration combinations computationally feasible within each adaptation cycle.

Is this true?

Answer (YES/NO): NO